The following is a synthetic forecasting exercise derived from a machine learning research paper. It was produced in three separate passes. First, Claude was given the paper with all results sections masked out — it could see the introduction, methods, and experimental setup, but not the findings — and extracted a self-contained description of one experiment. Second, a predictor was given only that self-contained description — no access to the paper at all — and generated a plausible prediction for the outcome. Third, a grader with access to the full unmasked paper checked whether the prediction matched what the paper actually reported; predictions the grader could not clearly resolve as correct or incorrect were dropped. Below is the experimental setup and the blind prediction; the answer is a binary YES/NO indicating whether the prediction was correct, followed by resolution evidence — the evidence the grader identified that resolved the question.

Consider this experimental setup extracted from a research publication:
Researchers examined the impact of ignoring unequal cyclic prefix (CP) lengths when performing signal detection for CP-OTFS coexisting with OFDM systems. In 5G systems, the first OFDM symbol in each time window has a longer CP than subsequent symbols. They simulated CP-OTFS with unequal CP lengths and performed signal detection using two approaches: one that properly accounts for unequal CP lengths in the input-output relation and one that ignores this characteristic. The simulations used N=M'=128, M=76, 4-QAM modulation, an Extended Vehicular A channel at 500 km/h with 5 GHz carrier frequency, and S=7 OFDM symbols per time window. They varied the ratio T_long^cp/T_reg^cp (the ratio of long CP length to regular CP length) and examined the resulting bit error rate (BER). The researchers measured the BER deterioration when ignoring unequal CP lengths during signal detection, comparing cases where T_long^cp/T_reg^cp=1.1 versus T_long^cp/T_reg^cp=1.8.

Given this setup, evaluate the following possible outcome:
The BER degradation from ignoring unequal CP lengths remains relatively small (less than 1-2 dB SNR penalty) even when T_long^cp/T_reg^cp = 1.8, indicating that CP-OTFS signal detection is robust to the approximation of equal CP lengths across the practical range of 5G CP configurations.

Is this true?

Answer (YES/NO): NO